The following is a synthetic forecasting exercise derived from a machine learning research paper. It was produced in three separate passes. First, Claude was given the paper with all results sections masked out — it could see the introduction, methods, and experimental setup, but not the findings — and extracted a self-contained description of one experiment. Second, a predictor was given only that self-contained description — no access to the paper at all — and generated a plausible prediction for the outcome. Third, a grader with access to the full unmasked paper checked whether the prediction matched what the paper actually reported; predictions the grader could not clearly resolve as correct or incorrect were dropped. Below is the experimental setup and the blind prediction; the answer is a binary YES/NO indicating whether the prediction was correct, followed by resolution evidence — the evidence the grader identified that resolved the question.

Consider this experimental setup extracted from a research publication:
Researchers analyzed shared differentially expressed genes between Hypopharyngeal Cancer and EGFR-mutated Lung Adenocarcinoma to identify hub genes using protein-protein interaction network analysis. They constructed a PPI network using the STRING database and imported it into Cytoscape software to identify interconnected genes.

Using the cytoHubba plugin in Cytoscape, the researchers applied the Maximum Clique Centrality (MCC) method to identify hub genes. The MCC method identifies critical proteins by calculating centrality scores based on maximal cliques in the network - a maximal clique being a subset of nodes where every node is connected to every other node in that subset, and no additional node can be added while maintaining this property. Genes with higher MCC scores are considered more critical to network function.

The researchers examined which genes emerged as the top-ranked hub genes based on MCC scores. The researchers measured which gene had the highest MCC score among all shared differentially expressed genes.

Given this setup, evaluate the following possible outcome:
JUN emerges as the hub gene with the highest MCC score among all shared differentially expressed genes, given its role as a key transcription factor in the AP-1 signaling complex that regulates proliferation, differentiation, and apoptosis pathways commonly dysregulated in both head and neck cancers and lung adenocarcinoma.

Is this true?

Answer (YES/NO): YES